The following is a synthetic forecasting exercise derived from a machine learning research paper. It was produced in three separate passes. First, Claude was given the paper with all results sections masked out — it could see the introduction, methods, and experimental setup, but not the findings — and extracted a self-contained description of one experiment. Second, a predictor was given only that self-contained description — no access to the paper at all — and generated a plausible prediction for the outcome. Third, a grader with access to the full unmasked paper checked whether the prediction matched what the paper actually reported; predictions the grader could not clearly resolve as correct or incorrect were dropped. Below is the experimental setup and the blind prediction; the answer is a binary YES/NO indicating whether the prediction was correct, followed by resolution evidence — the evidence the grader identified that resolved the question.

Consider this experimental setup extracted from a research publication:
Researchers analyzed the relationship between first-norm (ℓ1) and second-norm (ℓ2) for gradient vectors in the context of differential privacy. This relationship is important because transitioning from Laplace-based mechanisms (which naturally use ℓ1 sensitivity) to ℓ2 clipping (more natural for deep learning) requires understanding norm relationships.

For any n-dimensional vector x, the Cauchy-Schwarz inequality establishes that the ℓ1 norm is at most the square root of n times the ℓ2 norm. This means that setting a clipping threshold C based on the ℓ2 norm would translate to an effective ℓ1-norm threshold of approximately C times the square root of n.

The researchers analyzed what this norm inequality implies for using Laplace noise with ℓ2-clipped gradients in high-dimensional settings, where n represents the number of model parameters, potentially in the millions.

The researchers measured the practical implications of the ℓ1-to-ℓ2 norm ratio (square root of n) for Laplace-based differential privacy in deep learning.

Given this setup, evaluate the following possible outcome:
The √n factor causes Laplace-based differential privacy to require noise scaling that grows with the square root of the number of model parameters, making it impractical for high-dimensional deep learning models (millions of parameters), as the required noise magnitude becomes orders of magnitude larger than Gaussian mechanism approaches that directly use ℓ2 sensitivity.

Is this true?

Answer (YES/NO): YES